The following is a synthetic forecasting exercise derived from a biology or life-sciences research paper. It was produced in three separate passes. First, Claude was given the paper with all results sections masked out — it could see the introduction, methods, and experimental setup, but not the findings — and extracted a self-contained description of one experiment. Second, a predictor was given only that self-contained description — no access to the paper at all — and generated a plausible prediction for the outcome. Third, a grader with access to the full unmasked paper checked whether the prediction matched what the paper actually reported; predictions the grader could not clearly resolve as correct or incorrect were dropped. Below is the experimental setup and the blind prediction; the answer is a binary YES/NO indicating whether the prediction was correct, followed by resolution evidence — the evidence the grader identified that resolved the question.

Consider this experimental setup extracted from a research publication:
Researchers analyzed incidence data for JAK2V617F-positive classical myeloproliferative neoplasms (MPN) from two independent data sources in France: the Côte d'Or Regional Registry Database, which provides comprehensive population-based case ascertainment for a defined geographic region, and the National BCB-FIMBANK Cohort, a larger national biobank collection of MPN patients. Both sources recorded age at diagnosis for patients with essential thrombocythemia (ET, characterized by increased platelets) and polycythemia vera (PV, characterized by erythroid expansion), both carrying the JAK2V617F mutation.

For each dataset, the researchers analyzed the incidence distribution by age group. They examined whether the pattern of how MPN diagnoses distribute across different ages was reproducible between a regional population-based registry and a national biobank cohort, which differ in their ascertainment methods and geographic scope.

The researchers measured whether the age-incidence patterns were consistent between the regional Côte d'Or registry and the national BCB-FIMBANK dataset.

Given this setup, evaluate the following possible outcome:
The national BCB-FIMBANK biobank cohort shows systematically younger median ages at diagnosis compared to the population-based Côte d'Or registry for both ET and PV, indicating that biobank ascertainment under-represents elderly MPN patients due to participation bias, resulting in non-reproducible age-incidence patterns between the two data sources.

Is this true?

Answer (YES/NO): NO